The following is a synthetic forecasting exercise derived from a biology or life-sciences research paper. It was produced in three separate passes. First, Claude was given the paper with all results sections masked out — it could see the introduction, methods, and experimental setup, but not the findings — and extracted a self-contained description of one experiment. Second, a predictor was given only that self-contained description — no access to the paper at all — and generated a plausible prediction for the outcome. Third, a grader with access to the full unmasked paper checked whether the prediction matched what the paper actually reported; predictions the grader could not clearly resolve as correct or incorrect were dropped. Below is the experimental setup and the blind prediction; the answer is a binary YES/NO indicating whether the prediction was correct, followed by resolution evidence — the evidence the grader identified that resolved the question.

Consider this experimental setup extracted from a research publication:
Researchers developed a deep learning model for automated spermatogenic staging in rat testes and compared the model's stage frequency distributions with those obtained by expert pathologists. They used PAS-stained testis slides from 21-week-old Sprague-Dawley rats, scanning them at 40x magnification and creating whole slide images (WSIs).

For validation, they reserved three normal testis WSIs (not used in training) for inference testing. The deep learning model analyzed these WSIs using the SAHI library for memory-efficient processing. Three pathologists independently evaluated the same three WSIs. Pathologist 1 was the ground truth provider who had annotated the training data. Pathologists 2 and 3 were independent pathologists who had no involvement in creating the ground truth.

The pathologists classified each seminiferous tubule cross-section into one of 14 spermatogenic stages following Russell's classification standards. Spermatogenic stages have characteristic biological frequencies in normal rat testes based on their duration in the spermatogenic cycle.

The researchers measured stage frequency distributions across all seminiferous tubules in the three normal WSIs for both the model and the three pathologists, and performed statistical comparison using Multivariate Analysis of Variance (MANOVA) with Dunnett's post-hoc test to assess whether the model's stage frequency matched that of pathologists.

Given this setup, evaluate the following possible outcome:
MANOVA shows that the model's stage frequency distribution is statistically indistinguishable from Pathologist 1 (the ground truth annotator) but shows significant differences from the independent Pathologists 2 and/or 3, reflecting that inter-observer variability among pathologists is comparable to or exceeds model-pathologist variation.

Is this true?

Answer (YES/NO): NO